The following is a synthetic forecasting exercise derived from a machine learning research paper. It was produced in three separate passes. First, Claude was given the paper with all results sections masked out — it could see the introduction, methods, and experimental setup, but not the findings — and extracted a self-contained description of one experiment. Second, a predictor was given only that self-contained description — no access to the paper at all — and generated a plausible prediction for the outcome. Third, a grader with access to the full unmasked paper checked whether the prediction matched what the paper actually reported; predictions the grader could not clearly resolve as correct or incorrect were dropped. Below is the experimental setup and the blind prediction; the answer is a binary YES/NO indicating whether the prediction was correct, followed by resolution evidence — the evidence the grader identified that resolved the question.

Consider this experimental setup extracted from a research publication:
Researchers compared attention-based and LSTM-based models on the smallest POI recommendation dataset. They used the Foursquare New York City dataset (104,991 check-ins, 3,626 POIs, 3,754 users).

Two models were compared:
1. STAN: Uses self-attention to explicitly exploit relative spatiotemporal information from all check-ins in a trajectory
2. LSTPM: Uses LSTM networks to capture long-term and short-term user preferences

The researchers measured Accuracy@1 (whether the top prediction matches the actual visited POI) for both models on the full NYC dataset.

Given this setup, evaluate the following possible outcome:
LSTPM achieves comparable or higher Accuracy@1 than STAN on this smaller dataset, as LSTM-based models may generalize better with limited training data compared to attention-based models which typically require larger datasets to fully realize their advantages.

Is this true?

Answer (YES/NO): YES